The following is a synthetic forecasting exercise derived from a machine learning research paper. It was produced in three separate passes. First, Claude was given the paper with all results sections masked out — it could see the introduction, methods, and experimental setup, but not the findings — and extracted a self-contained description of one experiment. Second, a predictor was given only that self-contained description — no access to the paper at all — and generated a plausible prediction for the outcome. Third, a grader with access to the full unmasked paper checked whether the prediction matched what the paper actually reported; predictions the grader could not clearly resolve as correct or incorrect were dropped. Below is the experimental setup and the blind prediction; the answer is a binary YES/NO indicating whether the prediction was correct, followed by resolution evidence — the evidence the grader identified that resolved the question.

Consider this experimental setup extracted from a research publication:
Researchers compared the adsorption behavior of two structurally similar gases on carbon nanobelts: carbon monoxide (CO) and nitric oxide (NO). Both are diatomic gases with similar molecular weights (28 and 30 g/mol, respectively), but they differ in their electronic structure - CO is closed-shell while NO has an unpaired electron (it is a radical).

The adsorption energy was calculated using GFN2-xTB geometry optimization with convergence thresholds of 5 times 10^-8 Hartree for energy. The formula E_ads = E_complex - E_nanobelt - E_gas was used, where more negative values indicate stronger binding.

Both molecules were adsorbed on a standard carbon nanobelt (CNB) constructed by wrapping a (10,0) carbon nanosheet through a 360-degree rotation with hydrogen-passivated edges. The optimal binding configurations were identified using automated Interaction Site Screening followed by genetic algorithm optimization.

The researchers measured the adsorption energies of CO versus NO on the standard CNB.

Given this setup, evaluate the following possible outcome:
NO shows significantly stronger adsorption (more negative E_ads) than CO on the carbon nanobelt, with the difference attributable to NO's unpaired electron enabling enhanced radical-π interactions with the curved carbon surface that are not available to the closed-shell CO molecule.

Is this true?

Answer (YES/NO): NO